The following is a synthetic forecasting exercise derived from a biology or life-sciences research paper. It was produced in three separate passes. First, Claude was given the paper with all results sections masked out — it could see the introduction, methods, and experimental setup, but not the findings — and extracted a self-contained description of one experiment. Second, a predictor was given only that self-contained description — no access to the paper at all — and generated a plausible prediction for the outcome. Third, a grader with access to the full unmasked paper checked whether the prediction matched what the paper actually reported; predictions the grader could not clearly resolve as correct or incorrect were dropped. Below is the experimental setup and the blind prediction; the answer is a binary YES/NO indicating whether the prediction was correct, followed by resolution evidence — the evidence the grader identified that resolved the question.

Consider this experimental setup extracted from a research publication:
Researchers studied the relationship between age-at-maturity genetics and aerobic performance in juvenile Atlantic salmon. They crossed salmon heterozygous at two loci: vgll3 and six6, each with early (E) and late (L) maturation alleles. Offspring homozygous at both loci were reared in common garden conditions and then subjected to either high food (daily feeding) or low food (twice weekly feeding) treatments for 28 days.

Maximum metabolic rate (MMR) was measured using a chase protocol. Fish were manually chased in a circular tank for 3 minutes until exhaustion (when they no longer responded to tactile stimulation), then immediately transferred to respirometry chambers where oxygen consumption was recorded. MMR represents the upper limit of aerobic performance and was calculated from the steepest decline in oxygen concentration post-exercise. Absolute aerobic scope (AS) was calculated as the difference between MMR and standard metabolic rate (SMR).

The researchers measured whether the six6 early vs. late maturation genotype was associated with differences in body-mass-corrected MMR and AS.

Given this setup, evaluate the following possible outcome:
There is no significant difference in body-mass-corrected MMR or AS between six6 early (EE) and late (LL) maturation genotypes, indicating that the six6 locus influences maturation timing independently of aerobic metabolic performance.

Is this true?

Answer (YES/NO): YES